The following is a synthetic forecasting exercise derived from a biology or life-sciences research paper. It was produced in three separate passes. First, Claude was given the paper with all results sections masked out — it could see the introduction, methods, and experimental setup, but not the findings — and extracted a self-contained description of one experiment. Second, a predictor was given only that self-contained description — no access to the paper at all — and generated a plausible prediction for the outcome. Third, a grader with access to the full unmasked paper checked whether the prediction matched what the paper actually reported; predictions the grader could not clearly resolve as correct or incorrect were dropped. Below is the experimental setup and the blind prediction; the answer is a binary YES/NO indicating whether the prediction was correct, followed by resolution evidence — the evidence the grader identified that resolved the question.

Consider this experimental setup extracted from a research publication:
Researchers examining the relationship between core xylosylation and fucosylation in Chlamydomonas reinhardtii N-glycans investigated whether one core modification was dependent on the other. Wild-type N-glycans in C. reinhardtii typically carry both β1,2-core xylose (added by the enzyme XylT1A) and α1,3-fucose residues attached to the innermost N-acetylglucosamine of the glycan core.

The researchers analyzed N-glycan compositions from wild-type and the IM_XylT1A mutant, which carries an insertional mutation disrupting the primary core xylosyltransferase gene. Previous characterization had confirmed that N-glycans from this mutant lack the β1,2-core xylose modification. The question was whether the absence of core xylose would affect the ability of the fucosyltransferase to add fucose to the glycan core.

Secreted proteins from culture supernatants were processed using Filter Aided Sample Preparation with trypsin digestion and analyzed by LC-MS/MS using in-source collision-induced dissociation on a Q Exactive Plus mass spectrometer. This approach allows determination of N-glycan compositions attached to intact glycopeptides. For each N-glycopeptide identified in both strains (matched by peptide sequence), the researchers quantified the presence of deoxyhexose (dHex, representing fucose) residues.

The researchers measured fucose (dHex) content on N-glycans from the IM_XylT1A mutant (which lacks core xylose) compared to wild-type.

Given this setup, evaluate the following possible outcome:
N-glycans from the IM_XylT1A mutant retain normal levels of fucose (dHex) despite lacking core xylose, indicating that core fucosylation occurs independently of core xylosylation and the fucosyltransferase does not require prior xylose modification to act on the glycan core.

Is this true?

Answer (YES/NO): NO